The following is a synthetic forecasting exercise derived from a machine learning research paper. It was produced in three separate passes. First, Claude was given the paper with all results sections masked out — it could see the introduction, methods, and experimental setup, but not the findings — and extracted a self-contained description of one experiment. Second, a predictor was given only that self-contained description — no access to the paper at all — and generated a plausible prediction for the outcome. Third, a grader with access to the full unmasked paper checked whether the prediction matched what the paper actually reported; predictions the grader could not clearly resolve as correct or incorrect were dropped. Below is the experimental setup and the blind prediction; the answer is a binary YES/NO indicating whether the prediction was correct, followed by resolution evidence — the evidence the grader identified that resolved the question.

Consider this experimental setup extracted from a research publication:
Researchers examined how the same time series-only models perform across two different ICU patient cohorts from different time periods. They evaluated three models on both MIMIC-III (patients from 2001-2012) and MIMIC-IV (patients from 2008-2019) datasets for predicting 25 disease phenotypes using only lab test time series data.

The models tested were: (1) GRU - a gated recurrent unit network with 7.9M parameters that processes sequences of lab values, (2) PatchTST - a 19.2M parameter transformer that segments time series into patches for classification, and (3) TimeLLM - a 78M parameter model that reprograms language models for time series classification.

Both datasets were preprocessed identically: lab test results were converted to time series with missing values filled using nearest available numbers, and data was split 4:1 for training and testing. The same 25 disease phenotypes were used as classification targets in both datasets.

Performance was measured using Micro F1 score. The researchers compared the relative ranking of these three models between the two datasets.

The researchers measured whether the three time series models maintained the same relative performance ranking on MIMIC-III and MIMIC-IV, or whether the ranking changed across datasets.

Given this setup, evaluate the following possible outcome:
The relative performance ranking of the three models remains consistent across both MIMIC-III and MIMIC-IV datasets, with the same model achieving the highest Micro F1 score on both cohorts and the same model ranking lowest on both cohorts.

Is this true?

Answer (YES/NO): YES